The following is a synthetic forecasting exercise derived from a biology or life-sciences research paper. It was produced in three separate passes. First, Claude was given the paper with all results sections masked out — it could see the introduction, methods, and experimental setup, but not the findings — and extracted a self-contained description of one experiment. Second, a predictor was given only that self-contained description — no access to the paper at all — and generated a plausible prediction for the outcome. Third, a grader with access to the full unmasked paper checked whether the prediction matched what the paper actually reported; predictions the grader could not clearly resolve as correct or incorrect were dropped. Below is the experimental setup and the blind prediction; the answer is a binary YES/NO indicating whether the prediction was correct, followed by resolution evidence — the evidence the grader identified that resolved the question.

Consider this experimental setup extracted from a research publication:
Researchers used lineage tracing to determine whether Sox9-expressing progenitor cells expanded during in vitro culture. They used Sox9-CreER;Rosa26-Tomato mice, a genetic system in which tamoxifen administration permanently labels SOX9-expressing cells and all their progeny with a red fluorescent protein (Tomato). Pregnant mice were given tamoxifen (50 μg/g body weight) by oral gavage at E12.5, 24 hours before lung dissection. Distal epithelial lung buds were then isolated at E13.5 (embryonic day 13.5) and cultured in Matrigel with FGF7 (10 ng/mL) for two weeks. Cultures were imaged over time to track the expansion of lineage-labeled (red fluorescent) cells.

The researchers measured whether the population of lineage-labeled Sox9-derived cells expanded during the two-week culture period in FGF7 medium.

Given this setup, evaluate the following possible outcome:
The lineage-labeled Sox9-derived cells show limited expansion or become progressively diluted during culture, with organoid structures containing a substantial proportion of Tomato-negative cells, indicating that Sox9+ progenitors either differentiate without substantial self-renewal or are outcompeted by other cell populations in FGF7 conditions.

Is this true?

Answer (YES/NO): NO